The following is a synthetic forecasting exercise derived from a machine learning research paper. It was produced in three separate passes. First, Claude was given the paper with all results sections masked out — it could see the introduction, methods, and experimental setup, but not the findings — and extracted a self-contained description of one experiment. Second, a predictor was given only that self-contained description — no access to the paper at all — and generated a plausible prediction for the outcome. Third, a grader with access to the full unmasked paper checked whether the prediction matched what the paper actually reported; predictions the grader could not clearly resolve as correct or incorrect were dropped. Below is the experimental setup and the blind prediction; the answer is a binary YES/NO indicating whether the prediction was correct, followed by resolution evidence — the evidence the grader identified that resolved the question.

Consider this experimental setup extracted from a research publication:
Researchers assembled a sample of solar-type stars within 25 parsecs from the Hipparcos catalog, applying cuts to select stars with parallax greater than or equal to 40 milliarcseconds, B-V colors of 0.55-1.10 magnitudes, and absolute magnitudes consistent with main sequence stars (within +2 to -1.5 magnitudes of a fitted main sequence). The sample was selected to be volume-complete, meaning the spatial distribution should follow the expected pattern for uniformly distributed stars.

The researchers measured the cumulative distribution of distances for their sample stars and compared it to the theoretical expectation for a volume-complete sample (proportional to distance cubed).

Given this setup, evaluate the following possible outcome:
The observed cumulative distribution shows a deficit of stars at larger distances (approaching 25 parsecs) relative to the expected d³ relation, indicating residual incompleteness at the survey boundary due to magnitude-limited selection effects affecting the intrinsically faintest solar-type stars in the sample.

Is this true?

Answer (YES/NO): NO